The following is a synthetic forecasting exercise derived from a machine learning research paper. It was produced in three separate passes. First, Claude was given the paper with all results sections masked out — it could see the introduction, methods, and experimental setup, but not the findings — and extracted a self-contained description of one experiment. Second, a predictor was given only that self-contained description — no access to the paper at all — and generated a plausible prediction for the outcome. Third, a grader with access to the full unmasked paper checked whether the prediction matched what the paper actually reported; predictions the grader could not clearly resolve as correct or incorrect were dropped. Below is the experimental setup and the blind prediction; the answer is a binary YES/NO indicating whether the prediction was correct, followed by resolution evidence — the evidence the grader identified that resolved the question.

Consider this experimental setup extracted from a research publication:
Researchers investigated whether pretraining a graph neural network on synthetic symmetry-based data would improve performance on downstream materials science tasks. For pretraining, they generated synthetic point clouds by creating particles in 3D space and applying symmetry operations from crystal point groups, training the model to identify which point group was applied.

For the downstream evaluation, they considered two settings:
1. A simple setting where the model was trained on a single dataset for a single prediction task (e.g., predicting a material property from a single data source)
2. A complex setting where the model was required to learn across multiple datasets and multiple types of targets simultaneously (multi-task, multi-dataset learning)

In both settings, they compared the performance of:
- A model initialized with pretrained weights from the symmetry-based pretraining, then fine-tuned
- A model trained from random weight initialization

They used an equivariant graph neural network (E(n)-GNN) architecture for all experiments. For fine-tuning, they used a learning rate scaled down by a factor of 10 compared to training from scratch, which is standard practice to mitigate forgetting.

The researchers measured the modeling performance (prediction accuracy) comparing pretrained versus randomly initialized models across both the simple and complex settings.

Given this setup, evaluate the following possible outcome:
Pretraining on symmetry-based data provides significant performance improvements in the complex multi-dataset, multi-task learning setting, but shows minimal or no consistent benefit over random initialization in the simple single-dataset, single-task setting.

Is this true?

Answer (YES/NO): NO